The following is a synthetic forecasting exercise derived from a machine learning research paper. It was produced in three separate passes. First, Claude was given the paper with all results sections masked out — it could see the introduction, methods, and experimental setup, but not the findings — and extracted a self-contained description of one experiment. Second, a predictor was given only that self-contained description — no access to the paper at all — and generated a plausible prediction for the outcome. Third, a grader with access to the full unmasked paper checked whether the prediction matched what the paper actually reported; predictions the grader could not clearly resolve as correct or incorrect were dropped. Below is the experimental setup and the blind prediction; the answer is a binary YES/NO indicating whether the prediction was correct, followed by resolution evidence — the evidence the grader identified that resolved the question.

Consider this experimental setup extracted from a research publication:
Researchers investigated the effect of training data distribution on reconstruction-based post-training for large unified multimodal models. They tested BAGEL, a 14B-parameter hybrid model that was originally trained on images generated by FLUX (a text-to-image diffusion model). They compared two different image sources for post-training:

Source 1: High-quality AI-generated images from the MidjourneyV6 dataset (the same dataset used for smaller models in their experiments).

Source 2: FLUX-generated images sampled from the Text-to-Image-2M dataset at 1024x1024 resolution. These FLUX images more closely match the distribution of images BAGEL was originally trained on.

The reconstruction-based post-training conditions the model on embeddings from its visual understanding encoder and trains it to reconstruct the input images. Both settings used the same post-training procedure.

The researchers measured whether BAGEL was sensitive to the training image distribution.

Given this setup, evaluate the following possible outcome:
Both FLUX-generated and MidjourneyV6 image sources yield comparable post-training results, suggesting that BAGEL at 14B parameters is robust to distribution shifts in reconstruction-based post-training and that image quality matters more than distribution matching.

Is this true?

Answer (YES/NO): NO